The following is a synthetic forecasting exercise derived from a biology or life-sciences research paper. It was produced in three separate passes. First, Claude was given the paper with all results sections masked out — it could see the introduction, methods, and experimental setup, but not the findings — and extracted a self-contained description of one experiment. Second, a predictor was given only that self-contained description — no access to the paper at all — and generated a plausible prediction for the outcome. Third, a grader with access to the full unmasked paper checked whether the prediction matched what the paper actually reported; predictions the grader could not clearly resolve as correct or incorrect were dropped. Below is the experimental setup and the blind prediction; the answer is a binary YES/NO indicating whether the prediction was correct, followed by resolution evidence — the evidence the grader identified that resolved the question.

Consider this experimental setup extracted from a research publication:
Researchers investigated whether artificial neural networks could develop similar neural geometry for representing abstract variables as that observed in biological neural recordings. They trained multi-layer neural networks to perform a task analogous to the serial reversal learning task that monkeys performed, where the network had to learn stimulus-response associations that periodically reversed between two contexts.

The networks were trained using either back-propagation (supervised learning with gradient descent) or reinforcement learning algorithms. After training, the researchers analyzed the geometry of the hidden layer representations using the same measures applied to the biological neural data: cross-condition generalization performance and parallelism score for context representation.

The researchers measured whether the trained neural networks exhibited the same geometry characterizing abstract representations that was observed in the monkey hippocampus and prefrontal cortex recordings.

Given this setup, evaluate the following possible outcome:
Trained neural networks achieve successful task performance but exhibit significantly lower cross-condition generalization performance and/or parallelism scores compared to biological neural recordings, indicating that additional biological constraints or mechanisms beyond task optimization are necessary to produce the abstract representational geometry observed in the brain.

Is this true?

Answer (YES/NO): NO